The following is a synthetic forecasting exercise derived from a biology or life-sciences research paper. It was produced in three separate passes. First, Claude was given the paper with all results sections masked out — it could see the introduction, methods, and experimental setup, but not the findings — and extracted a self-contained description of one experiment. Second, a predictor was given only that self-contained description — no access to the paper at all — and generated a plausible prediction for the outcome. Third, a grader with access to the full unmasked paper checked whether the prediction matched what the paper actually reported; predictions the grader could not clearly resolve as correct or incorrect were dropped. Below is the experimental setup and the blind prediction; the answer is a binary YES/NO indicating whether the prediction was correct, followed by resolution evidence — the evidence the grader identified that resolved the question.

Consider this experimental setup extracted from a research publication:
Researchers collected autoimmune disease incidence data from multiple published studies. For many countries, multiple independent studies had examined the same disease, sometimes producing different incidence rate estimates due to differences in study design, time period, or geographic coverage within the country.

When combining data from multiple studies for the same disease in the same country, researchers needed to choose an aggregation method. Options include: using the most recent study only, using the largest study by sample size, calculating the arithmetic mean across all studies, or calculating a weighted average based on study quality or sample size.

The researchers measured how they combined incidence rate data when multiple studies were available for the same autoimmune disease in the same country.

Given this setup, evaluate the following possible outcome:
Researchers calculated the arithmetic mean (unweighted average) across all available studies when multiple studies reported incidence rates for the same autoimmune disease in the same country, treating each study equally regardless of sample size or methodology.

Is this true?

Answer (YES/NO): YES